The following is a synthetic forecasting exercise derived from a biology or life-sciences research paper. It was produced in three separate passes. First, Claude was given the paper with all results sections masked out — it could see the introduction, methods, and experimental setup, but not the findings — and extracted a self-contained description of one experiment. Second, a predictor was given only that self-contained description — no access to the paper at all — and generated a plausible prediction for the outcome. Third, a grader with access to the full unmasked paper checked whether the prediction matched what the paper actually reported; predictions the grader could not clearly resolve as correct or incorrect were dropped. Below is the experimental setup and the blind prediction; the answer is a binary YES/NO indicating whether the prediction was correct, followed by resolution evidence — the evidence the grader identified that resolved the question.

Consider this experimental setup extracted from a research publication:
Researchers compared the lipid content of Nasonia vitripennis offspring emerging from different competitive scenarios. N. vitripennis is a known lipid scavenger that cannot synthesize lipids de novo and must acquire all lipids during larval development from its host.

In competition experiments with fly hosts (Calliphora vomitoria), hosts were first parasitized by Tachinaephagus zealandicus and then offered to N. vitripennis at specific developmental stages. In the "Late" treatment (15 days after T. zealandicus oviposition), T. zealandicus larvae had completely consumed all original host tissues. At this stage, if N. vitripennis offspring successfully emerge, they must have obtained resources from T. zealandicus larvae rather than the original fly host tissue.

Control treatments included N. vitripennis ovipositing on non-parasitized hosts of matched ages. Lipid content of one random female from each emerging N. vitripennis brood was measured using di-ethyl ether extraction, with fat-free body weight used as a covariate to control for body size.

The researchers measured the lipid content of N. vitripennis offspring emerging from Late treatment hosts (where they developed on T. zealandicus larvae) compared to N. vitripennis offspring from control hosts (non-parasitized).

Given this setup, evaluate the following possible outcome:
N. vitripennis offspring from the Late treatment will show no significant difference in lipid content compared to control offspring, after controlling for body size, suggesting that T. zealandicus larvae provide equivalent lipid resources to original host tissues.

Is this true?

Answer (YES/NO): NO